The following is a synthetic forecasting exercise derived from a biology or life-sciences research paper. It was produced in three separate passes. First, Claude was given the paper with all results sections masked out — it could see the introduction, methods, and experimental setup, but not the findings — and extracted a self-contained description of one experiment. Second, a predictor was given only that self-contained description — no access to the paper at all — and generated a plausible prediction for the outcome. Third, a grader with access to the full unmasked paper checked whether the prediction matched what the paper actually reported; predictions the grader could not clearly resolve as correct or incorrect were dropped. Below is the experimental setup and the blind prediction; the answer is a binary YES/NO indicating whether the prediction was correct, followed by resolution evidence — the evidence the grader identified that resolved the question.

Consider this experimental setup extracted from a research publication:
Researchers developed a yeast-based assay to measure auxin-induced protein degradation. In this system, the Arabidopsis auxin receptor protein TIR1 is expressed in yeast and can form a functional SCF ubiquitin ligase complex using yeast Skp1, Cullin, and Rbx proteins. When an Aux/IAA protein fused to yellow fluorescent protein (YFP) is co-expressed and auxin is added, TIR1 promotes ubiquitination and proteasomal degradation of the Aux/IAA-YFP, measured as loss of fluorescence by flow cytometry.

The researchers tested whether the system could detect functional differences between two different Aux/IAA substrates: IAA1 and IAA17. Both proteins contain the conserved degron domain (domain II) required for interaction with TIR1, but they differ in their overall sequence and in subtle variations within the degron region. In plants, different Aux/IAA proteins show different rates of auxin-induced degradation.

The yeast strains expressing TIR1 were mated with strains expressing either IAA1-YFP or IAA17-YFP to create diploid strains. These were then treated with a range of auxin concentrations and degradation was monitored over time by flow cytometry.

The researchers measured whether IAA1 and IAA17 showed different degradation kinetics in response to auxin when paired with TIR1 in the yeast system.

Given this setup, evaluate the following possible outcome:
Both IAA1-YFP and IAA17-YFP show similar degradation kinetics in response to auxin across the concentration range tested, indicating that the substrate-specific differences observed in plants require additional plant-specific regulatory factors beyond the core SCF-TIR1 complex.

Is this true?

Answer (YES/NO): NO